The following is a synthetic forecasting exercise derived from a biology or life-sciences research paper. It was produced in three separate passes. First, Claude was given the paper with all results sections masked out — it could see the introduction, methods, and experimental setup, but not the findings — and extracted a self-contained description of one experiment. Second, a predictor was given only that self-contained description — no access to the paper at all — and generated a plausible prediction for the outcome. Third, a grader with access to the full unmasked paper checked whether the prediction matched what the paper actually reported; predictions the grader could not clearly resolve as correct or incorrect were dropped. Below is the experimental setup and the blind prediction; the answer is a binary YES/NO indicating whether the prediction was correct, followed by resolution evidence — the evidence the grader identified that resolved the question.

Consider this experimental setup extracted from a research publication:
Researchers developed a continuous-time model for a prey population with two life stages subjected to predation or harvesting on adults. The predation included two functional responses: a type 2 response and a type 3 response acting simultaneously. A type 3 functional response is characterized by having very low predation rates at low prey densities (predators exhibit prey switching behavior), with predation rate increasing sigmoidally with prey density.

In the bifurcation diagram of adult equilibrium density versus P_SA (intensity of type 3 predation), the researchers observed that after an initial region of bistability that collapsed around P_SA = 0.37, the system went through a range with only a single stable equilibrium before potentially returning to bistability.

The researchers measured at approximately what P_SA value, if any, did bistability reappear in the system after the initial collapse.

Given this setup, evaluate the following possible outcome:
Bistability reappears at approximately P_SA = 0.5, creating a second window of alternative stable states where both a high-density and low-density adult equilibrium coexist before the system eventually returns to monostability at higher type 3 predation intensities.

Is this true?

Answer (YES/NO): NO